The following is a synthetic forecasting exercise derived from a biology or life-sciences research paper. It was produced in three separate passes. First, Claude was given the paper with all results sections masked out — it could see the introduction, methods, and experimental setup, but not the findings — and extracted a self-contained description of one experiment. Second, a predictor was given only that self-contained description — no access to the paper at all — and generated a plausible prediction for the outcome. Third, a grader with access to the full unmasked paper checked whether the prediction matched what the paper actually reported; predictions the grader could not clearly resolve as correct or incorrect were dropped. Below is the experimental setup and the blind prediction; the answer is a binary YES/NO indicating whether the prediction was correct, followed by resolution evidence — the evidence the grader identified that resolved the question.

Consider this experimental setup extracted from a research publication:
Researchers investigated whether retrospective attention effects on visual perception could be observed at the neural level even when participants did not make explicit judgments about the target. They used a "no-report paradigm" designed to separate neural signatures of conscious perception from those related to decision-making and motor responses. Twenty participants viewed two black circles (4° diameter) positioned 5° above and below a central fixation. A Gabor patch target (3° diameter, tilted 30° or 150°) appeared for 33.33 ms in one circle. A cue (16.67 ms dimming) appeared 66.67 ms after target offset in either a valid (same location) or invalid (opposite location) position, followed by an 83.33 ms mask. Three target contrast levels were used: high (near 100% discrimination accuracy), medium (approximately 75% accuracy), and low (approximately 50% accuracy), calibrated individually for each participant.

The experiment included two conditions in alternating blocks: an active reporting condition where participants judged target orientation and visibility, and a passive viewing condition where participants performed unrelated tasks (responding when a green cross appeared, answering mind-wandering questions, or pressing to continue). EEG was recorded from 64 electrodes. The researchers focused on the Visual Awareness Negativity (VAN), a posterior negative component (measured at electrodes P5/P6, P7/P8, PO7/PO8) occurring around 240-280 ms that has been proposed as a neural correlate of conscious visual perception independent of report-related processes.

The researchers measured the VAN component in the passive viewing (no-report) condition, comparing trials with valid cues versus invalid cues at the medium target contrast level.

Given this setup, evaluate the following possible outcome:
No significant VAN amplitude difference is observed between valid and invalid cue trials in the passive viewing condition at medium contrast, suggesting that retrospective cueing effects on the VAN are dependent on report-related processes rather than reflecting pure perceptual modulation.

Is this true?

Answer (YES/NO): YES